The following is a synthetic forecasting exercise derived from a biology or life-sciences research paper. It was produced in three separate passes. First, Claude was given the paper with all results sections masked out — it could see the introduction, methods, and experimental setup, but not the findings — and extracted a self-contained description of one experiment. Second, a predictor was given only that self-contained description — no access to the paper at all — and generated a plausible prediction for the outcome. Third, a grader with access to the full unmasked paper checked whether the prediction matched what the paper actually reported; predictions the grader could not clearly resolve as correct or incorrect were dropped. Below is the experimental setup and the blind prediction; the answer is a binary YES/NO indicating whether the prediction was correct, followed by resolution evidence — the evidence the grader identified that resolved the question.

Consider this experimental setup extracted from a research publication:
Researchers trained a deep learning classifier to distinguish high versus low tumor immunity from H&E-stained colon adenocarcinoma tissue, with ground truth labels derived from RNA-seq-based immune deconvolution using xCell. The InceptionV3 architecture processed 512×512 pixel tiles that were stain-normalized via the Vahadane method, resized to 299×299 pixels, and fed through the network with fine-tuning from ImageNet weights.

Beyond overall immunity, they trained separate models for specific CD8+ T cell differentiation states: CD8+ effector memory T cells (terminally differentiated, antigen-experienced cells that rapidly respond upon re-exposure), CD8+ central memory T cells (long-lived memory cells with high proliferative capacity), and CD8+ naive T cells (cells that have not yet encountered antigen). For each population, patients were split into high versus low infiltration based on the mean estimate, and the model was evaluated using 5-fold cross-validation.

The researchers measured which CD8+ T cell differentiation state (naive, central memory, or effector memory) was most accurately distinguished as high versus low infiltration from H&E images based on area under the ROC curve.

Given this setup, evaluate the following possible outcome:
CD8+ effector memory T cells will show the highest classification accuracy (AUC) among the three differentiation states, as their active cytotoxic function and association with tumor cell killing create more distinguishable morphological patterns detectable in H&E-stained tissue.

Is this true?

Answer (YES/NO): YES